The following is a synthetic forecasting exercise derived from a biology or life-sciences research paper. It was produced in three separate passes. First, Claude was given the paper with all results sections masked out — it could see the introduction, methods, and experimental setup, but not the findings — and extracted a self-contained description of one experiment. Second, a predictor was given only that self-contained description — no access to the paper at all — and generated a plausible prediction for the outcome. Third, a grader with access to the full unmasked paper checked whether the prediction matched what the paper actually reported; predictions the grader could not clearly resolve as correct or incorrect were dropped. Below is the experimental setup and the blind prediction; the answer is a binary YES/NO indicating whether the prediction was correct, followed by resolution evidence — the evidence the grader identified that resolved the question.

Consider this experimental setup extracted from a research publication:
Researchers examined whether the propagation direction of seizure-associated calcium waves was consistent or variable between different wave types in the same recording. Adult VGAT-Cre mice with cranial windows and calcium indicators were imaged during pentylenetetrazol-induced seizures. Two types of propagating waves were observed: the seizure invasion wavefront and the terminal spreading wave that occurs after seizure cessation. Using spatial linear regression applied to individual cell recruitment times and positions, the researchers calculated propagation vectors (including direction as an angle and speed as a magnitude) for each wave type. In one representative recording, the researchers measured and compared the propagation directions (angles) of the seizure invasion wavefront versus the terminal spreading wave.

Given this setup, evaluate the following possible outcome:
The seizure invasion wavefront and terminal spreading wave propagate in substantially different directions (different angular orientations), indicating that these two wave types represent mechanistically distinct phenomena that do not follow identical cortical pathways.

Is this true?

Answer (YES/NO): YES